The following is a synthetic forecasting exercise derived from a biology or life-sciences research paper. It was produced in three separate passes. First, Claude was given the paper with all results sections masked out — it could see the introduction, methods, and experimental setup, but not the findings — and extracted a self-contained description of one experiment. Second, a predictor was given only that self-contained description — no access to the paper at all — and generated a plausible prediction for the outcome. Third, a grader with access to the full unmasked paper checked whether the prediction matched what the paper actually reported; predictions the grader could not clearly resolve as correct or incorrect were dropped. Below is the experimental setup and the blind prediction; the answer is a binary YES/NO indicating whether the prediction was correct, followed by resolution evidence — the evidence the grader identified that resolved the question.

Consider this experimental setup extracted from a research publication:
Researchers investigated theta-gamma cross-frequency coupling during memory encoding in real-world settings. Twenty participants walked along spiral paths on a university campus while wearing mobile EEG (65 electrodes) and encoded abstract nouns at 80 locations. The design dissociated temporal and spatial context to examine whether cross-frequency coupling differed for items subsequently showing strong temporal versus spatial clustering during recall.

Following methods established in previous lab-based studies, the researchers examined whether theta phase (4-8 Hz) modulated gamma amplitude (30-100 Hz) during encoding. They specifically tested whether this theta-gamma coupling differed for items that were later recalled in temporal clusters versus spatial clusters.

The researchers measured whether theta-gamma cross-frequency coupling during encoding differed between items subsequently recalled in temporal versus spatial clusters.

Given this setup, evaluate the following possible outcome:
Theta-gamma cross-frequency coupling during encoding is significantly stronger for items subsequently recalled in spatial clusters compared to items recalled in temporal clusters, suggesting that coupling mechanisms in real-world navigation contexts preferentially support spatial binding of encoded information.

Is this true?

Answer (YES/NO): NO